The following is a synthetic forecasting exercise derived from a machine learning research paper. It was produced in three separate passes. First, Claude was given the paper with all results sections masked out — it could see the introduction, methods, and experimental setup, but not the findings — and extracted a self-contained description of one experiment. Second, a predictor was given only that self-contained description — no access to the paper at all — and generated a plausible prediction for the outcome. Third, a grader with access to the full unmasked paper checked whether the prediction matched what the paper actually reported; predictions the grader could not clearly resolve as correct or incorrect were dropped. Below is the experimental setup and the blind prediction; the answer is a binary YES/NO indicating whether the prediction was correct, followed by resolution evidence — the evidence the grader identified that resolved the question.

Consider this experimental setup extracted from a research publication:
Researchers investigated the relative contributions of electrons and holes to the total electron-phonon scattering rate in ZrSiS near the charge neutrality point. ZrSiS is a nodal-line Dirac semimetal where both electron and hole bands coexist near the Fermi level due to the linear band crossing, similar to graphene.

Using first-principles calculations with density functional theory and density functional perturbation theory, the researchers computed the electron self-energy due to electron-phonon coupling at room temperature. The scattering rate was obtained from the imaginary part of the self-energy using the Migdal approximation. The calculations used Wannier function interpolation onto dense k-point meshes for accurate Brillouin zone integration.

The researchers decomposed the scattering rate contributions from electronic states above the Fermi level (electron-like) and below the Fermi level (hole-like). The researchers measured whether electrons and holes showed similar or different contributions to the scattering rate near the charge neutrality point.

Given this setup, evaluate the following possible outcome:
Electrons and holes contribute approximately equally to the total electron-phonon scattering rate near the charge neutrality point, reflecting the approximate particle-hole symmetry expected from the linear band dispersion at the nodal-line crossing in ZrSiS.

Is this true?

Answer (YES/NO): YES